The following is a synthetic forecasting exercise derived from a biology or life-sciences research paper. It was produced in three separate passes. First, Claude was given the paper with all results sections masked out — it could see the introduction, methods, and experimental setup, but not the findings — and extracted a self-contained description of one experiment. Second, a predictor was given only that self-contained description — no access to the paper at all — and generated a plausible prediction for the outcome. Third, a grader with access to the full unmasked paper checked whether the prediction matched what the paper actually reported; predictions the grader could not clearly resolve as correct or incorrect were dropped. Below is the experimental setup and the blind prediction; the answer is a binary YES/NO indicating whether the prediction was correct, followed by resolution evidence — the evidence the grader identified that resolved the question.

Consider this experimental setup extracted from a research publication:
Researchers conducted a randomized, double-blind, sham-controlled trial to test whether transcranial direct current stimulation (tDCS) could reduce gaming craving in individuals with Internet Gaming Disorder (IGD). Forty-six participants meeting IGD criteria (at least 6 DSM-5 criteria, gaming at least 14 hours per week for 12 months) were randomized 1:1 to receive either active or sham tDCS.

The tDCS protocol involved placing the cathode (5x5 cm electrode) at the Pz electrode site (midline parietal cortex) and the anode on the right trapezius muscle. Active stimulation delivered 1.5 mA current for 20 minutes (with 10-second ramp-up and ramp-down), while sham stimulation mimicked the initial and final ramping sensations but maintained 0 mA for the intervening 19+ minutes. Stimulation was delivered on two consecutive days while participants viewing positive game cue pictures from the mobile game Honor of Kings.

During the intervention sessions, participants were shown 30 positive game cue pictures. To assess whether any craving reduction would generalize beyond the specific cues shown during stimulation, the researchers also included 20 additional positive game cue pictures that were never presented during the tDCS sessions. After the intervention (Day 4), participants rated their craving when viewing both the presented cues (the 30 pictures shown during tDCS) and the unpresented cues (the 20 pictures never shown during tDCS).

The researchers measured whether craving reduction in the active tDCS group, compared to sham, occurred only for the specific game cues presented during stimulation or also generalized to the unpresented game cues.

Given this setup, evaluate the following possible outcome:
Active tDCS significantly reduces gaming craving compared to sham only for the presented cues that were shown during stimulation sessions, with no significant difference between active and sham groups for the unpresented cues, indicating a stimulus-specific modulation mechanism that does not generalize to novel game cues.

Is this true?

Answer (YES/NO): NO